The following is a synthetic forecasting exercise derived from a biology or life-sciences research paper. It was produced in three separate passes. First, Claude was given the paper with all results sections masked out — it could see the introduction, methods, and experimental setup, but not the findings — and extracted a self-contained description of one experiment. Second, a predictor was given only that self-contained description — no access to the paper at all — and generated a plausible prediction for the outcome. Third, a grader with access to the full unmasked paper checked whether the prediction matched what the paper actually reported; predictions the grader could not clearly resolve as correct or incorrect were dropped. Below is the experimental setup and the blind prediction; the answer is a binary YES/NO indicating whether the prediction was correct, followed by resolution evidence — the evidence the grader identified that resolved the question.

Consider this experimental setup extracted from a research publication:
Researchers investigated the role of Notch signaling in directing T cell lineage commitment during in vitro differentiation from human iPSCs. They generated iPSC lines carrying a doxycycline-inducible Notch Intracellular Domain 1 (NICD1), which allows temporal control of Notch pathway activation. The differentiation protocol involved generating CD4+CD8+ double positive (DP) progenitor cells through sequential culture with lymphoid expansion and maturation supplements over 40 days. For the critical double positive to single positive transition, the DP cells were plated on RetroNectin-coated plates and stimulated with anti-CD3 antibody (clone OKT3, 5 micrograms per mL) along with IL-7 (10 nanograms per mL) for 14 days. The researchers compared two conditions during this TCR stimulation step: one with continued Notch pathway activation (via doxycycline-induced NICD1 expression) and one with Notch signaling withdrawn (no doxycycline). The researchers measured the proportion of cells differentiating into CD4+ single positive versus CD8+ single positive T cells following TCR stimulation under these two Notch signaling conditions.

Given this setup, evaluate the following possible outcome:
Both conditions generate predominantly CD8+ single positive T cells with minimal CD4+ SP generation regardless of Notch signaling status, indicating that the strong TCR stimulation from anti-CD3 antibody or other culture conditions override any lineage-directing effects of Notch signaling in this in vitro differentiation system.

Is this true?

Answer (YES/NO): NO